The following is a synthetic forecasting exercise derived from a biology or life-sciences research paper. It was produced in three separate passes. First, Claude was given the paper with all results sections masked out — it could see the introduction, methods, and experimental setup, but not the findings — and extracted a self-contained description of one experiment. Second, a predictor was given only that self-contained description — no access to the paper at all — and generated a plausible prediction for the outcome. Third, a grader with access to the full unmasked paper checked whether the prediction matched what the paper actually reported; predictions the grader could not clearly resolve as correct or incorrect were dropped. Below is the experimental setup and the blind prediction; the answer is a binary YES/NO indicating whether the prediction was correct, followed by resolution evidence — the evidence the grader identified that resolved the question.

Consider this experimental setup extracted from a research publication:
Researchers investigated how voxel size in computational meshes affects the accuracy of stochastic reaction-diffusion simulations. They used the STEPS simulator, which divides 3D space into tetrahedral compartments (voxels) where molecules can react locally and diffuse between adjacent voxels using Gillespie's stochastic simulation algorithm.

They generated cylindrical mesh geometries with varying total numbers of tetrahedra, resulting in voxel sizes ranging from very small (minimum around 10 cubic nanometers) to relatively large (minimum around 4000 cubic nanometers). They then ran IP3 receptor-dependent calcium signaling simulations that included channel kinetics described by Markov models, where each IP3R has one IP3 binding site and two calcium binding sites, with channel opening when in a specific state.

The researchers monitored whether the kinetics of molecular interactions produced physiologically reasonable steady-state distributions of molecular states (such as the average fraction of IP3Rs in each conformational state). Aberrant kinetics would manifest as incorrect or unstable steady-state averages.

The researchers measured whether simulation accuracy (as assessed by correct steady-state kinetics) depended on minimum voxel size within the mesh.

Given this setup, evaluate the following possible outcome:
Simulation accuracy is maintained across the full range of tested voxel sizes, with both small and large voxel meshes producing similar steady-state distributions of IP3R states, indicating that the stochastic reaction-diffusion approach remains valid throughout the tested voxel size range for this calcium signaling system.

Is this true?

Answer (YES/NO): NO